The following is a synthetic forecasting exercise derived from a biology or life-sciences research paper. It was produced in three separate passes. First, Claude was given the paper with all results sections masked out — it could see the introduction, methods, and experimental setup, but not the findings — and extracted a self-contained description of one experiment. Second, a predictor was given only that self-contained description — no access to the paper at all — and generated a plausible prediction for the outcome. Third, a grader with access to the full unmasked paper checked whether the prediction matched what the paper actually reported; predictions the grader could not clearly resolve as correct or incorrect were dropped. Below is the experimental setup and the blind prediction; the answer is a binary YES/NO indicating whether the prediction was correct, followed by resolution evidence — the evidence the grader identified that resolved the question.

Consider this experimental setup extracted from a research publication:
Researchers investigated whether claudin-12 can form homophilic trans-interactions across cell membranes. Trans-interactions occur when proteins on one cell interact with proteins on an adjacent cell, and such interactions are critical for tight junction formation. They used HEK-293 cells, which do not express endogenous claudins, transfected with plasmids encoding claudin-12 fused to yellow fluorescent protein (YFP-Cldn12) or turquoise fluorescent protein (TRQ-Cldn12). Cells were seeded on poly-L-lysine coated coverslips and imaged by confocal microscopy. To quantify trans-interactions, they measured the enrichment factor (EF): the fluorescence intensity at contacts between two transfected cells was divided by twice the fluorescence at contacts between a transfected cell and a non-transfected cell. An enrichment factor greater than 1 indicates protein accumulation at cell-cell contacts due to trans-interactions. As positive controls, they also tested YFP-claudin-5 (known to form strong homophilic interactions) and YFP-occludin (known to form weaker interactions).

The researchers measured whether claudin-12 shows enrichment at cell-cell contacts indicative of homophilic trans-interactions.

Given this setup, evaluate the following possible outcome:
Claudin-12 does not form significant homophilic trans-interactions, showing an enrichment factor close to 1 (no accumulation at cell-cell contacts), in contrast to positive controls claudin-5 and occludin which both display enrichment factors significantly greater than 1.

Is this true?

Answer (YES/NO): YES